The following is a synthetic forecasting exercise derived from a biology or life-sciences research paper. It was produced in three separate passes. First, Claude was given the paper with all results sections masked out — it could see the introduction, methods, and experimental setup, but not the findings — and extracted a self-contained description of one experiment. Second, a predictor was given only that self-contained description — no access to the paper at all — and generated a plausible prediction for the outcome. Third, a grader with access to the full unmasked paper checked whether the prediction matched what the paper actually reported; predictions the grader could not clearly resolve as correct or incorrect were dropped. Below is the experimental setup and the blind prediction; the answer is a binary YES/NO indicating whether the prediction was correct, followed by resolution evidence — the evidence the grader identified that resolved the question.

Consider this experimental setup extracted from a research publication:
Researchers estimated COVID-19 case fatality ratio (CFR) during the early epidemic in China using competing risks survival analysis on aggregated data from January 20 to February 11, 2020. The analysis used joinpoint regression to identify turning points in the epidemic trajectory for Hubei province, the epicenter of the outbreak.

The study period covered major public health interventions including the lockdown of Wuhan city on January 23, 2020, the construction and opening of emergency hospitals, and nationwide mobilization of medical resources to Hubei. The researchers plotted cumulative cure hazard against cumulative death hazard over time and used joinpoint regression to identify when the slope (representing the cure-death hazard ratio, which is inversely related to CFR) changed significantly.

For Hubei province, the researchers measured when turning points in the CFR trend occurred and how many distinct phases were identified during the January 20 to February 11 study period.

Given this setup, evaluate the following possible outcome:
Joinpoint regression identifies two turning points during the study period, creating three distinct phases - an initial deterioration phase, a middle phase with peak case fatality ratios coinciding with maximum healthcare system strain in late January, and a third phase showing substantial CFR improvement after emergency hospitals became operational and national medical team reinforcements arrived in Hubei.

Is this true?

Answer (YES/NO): NO